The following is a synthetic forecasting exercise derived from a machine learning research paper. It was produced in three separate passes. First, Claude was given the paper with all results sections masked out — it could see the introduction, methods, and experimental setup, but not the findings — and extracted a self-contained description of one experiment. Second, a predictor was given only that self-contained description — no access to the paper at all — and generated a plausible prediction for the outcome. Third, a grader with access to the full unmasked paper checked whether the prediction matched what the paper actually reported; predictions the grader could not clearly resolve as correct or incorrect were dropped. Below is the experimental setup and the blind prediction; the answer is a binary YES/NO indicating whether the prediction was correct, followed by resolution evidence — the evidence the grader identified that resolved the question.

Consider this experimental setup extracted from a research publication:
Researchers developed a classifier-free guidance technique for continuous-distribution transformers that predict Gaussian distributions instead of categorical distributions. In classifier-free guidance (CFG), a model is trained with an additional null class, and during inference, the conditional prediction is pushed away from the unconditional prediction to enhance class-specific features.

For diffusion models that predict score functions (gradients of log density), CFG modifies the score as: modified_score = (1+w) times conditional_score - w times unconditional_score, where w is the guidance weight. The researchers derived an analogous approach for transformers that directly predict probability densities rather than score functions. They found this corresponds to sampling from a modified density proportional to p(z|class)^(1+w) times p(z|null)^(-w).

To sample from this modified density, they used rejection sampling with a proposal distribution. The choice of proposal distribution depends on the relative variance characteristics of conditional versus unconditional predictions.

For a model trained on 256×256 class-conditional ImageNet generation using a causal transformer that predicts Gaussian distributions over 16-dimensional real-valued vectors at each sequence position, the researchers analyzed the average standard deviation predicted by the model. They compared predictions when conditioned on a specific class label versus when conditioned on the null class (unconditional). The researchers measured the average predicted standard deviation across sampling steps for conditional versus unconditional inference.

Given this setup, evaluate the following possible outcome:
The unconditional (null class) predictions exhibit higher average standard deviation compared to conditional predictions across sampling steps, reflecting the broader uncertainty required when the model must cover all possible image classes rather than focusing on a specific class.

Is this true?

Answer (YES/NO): YES